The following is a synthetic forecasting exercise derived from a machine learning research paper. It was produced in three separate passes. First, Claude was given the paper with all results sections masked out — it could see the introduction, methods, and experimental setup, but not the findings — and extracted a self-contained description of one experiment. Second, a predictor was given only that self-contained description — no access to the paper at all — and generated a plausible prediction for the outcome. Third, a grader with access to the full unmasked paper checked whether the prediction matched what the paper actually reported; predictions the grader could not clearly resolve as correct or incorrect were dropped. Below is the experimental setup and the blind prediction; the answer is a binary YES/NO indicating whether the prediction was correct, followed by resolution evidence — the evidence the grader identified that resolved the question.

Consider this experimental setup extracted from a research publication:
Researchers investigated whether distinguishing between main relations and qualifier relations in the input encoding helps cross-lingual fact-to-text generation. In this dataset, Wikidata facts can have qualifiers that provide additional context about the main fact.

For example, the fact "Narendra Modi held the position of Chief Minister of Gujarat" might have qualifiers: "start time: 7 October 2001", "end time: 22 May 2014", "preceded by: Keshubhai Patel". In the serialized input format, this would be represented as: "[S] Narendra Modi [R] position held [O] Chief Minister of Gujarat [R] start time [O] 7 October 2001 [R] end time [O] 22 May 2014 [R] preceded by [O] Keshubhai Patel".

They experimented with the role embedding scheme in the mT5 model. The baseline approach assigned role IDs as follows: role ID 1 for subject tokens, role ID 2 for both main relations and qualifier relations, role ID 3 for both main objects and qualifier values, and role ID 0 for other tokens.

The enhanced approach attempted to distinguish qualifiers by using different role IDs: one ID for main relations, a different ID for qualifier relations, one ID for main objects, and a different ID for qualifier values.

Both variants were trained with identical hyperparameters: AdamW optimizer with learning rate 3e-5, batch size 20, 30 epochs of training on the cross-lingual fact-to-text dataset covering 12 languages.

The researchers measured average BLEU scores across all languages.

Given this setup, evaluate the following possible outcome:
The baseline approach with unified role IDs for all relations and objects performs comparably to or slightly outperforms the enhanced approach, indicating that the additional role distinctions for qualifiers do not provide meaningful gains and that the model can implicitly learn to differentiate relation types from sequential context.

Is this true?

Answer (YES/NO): YES